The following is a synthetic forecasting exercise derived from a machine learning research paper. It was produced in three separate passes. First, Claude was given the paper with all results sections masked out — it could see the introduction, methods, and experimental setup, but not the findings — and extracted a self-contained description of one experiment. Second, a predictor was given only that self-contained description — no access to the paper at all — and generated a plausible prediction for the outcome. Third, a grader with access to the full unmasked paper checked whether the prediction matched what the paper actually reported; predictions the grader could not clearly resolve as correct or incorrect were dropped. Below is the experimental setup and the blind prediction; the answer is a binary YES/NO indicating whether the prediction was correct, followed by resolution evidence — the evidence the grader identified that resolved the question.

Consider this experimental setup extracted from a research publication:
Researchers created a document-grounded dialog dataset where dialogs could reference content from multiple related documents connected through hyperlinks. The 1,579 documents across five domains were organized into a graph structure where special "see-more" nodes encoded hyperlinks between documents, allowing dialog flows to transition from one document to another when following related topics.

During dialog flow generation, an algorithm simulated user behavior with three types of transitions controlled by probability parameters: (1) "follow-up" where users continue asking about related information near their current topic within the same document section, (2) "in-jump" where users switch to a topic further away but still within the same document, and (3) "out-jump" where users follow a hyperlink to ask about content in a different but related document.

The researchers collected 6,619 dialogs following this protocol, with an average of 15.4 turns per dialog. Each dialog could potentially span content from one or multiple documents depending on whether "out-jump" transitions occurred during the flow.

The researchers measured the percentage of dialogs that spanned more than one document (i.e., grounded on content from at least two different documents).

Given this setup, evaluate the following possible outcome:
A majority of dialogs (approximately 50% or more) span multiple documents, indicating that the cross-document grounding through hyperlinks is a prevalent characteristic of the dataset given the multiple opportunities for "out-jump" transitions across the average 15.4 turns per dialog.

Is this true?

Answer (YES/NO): NO